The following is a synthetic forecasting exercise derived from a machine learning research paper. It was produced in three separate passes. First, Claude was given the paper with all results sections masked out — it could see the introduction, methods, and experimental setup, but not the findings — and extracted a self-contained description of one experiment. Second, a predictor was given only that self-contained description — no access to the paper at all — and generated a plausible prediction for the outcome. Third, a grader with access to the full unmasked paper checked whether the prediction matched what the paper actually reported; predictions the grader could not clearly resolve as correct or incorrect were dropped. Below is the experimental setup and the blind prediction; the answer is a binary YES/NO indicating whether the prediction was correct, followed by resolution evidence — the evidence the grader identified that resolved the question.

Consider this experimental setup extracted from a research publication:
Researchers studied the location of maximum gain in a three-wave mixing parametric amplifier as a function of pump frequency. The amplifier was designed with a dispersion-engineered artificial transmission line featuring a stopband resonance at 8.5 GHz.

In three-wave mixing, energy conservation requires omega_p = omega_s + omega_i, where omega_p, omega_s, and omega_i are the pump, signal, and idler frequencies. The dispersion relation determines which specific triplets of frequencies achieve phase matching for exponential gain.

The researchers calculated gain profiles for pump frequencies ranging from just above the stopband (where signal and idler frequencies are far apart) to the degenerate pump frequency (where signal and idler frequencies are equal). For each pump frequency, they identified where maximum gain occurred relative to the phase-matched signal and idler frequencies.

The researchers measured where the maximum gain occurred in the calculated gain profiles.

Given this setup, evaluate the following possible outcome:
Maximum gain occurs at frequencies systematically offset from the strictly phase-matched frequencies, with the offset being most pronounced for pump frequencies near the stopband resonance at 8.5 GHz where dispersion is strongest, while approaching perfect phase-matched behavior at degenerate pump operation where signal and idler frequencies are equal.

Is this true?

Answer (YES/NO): NO